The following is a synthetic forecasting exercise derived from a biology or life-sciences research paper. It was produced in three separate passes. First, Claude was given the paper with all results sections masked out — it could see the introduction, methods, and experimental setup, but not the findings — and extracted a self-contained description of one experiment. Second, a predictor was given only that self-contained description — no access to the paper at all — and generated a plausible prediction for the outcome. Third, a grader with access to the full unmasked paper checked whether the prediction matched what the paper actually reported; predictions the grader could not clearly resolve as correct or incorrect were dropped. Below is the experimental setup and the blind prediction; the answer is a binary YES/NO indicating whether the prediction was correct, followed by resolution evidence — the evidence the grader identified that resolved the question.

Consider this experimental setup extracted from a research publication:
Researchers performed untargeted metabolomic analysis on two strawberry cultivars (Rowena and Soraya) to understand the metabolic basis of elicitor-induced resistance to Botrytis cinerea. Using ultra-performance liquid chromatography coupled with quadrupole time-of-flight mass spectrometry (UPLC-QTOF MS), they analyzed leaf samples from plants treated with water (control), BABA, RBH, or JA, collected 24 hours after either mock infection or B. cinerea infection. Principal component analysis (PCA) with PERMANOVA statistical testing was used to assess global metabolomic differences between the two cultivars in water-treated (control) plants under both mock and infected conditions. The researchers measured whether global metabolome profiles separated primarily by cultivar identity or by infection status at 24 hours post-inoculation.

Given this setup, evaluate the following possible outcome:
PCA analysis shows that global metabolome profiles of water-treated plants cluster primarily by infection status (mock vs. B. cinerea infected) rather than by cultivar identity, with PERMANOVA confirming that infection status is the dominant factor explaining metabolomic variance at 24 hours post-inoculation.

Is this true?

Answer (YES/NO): NO